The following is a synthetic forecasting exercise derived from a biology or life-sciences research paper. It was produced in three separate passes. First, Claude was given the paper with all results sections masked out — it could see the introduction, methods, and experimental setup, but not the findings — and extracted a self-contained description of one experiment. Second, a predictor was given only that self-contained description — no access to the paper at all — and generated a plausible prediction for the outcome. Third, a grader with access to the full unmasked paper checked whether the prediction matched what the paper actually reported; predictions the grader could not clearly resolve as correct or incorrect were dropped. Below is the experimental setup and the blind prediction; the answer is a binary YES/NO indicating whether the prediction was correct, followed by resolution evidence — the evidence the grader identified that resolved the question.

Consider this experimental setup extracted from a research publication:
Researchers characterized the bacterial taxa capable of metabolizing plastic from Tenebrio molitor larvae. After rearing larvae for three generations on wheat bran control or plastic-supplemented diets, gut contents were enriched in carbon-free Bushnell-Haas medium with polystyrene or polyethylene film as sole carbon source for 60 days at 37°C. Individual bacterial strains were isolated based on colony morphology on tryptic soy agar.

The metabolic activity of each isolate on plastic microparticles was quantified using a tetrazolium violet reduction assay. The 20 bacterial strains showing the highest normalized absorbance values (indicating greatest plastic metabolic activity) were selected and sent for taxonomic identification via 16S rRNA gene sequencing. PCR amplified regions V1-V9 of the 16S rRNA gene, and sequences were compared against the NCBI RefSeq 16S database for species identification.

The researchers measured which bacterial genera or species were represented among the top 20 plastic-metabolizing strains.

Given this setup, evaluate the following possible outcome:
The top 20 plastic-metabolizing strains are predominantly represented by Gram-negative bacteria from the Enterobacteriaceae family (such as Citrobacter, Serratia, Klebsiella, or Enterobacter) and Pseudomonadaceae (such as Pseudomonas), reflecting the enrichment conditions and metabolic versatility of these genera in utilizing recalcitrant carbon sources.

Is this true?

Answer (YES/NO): NO